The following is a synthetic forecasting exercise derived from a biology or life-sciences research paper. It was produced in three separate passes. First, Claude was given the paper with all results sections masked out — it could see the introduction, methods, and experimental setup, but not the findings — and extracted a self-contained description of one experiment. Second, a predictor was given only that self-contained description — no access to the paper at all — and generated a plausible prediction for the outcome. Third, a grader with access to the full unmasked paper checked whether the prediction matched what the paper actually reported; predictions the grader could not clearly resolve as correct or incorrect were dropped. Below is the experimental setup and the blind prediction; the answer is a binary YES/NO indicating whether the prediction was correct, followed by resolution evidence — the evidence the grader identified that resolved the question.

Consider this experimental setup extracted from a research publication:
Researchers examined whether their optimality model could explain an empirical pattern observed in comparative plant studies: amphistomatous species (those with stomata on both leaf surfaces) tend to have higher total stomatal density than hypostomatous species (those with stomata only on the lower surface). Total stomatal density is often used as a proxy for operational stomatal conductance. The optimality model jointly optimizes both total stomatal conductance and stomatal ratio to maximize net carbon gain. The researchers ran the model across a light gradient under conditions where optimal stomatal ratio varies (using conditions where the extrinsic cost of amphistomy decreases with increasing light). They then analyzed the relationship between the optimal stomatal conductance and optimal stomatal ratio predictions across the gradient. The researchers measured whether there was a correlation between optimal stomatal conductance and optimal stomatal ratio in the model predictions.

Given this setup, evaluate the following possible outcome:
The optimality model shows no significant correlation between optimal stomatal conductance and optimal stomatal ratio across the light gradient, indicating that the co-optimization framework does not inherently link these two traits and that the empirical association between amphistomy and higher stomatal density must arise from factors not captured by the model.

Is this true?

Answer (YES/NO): NO